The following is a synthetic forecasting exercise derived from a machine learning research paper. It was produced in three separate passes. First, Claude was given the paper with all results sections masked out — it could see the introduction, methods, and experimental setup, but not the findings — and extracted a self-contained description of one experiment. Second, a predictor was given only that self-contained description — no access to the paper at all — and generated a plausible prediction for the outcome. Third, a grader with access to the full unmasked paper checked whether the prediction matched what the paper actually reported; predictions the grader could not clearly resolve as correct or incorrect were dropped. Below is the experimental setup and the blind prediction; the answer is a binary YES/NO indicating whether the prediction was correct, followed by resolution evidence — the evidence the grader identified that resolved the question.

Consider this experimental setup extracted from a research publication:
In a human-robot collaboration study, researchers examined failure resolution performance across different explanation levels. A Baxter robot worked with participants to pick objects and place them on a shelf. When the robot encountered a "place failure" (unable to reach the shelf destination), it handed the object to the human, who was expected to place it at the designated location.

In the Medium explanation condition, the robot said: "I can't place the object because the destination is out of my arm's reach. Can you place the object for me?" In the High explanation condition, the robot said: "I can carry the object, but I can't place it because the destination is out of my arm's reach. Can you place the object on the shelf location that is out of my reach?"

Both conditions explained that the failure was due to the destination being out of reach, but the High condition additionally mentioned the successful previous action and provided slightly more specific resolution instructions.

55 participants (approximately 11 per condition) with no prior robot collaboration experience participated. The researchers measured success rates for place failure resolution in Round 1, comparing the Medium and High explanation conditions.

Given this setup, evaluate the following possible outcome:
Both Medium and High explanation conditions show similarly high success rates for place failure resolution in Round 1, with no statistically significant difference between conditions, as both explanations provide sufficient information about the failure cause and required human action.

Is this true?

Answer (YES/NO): NO